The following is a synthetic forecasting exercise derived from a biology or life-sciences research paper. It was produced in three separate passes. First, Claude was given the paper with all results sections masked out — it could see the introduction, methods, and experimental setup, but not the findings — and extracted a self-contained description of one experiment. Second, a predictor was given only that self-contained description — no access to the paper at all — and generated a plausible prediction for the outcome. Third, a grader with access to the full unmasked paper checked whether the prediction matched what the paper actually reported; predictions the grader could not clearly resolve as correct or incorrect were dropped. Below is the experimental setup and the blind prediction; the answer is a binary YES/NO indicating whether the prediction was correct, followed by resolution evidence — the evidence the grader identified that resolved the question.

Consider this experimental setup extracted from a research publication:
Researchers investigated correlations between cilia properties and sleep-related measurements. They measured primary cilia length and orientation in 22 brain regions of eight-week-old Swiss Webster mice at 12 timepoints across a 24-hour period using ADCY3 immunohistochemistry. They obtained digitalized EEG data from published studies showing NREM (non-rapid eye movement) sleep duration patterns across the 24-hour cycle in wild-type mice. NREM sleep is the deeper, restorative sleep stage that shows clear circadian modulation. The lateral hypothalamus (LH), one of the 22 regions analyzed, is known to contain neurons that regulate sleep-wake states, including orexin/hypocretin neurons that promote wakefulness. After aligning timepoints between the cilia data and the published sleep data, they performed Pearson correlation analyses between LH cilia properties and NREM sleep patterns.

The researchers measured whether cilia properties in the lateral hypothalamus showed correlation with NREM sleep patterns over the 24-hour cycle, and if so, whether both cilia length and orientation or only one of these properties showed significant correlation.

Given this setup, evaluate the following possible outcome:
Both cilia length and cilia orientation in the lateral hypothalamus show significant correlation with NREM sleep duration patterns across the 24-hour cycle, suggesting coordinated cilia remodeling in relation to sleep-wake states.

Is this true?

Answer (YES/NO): NO